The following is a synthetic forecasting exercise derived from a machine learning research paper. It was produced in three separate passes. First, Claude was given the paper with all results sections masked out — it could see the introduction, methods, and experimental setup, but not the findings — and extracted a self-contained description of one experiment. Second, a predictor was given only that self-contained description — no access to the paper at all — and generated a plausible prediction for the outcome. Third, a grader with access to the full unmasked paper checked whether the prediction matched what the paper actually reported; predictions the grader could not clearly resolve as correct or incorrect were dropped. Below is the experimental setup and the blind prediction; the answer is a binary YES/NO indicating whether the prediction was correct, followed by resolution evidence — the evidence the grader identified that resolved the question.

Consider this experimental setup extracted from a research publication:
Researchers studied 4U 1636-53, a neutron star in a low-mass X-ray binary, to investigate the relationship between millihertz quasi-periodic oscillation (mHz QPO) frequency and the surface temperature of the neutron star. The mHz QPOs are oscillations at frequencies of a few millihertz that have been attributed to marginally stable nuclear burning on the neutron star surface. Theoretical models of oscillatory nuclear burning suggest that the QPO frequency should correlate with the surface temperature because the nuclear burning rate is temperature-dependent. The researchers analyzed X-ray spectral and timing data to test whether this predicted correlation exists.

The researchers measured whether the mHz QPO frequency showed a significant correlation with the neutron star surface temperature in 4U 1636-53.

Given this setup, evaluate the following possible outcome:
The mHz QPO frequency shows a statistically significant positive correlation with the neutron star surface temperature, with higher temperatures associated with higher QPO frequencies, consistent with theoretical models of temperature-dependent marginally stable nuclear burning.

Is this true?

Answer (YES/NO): NO